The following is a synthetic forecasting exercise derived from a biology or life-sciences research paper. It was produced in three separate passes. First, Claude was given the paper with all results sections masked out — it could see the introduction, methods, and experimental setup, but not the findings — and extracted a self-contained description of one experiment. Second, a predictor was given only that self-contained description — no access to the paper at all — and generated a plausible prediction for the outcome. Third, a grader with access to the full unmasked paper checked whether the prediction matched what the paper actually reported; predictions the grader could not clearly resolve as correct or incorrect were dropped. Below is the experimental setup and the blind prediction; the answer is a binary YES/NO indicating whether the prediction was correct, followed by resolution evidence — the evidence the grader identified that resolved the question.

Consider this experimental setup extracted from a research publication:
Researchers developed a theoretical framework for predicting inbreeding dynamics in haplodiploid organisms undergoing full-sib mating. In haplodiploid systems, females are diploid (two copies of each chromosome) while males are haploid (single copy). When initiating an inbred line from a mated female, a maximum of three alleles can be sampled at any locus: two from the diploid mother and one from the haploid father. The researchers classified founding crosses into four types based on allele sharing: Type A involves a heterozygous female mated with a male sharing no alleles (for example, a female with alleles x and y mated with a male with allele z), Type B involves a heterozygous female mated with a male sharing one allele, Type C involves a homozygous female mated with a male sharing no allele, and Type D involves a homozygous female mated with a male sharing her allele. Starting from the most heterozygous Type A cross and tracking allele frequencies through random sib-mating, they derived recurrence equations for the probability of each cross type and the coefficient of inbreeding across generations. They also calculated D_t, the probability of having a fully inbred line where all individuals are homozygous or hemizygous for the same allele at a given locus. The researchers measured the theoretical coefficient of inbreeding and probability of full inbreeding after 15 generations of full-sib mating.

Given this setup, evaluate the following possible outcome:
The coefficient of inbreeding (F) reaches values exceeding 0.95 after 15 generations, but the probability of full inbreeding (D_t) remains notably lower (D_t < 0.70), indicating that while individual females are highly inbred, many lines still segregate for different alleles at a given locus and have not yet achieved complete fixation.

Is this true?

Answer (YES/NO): NO